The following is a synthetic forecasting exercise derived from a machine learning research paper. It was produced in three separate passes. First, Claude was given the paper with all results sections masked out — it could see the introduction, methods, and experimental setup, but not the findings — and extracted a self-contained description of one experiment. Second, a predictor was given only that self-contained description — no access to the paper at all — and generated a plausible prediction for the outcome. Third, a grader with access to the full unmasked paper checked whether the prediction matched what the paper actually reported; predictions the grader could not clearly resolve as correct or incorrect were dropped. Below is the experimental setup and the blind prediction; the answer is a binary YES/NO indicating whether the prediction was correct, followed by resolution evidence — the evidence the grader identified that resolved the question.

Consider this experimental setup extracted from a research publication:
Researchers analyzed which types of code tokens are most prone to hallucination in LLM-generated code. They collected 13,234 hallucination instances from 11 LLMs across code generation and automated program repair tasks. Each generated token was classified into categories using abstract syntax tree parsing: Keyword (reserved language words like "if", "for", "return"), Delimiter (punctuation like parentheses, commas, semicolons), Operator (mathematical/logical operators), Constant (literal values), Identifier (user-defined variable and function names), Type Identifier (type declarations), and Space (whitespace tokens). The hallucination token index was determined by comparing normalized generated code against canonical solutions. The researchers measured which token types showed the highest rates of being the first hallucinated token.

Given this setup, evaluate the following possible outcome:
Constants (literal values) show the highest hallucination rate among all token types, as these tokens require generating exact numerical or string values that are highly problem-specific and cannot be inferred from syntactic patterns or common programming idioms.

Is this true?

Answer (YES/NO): NO